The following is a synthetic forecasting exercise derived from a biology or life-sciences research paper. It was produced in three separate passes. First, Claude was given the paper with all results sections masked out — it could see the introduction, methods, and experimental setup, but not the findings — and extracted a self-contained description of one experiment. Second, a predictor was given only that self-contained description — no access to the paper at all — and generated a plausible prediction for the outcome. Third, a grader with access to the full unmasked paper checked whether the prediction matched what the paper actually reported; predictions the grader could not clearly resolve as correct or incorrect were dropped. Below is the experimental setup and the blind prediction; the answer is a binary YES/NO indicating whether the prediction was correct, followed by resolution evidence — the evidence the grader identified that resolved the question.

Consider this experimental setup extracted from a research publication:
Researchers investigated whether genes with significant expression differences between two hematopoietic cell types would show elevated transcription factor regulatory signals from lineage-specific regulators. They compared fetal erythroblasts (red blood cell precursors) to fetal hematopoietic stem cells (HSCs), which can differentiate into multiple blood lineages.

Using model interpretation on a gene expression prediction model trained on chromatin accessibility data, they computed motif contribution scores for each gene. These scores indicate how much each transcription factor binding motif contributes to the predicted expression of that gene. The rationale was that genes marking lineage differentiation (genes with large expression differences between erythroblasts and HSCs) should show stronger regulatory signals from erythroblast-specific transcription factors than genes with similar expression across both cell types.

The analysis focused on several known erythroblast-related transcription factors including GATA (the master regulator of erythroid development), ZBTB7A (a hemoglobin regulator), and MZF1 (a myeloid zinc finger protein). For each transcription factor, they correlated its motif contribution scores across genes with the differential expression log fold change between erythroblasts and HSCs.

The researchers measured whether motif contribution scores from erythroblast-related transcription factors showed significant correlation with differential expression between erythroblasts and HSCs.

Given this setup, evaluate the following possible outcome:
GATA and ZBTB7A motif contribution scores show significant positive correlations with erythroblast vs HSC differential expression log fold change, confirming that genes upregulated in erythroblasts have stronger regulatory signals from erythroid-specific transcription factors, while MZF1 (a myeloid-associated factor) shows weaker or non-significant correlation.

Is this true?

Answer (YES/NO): NO